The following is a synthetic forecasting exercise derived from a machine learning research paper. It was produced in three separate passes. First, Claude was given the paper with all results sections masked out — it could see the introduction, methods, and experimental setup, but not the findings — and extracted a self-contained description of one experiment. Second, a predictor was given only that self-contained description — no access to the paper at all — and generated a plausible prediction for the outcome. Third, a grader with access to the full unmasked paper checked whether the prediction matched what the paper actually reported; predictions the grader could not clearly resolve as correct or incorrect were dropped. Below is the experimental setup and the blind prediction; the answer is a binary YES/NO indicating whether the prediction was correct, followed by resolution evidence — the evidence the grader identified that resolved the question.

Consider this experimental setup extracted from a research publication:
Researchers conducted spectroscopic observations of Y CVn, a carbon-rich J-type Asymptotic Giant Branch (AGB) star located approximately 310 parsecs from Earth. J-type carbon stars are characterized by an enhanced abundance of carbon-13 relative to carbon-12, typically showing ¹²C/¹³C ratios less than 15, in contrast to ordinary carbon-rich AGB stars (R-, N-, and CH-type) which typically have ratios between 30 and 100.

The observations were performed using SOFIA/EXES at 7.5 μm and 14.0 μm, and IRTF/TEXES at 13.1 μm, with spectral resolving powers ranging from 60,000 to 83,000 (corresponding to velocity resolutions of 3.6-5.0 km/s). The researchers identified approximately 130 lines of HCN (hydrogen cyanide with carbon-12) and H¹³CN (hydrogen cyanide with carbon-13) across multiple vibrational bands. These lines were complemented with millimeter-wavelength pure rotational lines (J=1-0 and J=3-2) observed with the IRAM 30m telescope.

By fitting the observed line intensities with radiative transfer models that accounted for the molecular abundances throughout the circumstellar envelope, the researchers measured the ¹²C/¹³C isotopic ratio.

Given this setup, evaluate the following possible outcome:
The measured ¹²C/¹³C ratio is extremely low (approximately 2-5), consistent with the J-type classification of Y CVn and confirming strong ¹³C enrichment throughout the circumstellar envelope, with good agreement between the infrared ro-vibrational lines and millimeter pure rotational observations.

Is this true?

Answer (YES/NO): YES